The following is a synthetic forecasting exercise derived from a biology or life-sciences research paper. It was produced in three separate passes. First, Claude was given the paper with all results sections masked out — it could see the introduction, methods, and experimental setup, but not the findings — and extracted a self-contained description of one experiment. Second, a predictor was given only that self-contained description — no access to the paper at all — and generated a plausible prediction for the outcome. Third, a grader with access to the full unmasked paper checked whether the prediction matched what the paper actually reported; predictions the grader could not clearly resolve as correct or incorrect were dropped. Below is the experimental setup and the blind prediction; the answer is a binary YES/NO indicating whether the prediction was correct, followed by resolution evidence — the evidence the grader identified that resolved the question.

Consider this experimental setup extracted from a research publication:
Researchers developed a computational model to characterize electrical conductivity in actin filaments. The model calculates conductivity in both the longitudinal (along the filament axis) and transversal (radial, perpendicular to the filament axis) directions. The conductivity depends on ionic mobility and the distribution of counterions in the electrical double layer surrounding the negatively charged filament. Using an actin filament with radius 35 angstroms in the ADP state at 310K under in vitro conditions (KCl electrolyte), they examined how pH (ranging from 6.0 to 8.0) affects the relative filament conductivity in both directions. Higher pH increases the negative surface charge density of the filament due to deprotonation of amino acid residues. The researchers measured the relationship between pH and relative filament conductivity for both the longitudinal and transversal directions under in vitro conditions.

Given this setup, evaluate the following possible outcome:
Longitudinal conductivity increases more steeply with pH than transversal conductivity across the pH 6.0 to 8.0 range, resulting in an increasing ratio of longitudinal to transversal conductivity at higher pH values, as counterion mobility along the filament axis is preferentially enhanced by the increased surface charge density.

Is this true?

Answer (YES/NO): NO